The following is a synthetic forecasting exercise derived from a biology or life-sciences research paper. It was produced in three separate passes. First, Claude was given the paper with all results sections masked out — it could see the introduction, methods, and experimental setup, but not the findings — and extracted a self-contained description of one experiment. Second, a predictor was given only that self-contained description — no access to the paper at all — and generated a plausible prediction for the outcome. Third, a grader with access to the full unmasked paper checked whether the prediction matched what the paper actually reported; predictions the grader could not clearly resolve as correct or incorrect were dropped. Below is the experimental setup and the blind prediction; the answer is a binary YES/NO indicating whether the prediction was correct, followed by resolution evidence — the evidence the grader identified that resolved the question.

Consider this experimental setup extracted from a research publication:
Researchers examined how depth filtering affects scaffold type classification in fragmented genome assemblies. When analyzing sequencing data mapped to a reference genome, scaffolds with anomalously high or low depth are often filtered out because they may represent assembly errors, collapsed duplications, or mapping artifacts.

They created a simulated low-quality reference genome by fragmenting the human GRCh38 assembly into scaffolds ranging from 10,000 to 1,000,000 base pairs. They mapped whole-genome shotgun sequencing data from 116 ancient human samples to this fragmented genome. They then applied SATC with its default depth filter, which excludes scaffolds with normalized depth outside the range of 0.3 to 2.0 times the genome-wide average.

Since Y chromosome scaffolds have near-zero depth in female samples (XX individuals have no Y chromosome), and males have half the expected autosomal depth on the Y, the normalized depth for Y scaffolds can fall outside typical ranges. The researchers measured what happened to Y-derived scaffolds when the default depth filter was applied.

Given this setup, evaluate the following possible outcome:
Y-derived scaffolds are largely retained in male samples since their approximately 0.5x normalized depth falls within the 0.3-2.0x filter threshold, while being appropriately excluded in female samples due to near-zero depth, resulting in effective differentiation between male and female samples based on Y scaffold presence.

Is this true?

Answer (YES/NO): NO